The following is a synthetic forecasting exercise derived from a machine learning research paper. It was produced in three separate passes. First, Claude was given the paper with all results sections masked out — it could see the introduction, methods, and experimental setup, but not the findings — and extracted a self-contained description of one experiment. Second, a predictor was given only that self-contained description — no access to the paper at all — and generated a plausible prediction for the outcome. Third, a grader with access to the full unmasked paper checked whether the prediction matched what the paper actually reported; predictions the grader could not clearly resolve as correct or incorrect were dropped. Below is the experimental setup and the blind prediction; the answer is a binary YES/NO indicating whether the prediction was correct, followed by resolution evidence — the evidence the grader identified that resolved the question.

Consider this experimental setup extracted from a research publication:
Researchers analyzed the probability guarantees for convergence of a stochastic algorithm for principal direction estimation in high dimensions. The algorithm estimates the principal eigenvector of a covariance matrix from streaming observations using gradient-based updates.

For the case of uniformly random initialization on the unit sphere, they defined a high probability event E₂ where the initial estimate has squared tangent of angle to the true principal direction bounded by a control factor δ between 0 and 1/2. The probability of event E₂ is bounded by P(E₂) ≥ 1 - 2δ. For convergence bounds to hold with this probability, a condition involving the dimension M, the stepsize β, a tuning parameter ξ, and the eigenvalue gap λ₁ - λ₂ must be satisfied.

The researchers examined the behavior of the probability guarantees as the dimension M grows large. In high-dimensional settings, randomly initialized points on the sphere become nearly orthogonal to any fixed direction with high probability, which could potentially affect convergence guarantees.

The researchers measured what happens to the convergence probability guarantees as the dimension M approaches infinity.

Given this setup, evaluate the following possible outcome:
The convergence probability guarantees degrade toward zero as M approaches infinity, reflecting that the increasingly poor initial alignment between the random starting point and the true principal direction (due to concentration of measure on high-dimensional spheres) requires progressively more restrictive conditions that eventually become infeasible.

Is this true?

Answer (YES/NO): NO